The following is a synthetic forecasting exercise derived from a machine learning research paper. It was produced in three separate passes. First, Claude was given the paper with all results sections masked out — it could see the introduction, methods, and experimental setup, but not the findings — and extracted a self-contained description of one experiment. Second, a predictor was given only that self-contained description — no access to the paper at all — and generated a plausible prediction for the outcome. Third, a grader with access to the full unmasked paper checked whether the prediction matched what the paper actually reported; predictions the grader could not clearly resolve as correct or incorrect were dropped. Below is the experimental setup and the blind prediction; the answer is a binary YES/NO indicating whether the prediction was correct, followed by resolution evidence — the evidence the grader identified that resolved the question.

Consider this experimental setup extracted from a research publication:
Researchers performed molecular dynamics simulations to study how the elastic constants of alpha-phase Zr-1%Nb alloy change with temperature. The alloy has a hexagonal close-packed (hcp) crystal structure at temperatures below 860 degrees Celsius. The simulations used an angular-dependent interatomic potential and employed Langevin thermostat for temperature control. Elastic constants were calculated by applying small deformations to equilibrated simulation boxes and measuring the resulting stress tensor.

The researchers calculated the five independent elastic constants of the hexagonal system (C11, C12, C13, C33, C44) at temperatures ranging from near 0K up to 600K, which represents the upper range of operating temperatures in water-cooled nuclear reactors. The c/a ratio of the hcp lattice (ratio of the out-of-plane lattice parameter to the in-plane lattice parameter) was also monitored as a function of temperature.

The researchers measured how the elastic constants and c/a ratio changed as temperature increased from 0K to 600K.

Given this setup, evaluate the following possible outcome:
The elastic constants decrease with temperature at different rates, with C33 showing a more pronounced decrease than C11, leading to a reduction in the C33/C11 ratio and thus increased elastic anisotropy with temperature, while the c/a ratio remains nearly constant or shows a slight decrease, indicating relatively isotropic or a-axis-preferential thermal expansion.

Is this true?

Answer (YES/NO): NO